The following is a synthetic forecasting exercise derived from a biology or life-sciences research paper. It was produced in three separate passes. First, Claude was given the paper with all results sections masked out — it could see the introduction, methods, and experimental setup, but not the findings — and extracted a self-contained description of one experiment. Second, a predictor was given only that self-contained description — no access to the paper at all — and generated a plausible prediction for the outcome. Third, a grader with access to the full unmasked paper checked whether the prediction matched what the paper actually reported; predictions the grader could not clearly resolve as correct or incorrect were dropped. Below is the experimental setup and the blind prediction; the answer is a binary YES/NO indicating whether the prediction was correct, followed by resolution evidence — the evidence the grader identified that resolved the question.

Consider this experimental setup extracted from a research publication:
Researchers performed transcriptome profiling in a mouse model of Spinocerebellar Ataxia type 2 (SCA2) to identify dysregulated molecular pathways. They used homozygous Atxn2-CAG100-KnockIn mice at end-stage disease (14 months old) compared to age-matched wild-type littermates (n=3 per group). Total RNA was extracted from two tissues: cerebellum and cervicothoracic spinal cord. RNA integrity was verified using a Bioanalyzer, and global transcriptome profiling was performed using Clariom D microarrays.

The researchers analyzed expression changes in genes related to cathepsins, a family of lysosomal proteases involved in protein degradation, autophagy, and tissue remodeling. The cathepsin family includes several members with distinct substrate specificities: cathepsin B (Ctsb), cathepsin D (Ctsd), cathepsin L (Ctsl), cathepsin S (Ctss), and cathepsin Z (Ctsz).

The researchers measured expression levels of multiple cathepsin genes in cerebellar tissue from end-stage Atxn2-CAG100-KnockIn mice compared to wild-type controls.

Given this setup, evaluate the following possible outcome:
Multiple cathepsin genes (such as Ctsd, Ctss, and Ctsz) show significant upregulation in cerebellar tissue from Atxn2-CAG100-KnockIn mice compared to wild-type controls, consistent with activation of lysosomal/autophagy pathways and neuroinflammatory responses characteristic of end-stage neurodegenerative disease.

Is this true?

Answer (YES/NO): YES